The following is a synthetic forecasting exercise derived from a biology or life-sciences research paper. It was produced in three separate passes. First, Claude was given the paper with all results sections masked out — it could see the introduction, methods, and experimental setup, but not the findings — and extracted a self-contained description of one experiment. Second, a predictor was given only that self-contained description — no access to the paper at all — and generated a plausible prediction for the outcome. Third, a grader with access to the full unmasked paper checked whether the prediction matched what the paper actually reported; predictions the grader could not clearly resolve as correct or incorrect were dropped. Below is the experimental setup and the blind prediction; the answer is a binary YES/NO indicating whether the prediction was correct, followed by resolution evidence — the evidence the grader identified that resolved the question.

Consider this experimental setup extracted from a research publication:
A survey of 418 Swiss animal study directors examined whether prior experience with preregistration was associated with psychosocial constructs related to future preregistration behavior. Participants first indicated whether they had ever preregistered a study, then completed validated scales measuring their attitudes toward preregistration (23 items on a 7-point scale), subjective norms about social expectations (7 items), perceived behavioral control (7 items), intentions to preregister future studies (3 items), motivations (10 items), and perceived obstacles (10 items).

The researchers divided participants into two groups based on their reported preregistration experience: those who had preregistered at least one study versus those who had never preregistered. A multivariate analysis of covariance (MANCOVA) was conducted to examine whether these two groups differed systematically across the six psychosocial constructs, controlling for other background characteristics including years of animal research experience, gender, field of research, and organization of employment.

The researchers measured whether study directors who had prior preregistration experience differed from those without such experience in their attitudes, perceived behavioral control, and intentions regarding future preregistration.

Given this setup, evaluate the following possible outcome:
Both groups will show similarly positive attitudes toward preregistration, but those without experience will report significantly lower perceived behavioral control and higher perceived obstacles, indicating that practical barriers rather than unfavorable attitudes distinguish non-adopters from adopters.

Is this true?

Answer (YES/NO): NO